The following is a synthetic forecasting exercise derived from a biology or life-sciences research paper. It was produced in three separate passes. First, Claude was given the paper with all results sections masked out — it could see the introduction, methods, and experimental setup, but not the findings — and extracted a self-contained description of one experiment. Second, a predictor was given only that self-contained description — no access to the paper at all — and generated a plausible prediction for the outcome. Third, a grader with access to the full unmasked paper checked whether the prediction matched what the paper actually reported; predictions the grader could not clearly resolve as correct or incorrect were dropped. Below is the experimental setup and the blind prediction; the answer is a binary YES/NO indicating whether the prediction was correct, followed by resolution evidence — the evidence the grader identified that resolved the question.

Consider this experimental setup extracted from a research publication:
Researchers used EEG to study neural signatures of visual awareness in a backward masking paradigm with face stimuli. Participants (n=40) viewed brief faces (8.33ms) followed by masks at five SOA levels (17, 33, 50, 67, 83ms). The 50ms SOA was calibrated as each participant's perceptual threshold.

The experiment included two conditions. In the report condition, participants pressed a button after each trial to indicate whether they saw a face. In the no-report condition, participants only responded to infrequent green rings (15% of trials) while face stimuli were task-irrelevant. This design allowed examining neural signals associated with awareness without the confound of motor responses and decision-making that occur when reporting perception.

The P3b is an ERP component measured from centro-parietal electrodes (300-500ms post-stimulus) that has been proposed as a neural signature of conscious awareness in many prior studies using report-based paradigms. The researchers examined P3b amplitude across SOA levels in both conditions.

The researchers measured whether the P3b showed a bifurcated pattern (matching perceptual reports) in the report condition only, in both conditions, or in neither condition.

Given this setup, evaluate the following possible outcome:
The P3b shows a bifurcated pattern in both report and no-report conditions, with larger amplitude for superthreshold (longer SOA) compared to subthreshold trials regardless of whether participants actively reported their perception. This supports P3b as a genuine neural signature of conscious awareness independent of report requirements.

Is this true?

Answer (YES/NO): NO